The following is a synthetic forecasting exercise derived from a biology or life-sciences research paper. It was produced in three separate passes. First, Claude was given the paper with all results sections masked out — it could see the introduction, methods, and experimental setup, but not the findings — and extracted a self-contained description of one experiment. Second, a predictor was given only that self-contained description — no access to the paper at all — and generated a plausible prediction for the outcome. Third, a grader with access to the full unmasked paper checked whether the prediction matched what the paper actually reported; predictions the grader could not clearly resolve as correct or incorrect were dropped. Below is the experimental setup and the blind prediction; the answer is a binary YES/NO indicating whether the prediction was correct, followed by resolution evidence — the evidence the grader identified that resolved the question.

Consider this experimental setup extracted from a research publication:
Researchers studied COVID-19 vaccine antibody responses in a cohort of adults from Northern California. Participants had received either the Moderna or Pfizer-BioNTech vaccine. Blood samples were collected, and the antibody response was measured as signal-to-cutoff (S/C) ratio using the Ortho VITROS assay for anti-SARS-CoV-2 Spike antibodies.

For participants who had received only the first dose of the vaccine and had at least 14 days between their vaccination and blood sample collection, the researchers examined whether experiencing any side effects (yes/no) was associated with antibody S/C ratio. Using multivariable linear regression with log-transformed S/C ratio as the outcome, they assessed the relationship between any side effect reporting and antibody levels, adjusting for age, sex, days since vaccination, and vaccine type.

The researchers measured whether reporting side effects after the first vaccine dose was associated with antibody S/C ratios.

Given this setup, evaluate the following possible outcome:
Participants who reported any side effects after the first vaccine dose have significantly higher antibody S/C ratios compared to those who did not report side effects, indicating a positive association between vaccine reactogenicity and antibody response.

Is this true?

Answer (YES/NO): NO